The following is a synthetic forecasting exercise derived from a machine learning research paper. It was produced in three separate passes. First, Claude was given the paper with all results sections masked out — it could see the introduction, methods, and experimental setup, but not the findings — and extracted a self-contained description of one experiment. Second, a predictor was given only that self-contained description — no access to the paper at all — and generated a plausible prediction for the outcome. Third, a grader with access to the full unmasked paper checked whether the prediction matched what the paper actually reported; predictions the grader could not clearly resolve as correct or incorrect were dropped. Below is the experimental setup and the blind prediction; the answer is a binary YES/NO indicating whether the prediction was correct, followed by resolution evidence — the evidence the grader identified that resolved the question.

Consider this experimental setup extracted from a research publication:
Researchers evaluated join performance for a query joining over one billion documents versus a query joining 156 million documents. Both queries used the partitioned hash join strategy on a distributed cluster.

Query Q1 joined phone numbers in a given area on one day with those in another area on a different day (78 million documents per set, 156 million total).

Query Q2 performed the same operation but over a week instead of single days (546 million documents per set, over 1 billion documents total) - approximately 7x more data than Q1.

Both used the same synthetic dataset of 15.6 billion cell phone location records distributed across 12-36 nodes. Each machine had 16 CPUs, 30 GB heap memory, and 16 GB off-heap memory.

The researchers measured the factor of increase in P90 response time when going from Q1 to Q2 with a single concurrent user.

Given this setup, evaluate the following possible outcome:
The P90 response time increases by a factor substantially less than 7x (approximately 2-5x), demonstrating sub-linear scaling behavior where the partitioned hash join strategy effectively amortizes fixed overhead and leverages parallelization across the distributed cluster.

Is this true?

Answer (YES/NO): YES